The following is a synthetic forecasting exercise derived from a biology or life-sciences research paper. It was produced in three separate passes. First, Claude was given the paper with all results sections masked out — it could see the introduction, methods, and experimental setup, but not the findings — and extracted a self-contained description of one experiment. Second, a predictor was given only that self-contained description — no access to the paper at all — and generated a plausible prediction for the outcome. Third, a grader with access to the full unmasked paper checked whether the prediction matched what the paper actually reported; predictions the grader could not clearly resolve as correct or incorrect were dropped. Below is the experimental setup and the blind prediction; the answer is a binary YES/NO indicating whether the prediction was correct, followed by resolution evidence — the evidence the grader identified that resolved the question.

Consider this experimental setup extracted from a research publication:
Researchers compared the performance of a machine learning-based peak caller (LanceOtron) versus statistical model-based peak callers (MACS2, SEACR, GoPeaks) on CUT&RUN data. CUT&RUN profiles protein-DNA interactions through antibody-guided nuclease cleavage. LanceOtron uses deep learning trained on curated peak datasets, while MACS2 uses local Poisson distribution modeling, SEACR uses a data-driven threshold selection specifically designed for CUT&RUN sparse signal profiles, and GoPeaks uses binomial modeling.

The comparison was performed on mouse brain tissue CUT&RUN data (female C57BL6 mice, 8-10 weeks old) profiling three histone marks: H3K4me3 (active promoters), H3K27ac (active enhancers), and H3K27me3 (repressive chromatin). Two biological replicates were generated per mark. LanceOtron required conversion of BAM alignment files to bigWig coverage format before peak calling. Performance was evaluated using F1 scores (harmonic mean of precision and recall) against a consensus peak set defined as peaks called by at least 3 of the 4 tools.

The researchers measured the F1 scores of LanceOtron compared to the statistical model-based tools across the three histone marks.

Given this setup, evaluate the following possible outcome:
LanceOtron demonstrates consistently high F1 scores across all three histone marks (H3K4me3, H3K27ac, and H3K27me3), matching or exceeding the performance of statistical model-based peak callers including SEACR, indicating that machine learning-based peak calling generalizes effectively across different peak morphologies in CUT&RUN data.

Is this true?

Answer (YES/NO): NO